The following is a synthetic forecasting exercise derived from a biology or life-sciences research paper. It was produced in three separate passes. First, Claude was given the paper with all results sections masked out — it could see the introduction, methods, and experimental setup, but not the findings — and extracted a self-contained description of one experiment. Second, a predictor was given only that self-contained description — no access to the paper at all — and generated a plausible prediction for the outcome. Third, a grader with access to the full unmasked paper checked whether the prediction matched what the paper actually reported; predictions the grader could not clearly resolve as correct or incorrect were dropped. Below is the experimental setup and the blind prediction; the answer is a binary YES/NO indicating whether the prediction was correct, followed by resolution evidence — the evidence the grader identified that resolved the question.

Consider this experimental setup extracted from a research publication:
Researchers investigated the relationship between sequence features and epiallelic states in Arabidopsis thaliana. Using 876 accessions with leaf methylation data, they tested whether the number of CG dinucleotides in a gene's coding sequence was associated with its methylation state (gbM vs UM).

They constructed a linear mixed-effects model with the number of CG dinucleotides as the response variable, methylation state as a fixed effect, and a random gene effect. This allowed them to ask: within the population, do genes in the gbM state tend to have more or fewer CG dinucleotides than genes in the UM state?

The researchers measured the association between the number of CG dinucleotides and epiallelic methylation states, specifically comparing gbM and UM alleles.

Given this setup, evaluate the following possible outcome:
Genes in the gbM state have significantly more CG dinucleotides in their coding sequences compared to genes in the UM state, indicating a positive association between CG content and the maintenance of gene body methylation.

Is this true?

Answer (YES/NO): YES